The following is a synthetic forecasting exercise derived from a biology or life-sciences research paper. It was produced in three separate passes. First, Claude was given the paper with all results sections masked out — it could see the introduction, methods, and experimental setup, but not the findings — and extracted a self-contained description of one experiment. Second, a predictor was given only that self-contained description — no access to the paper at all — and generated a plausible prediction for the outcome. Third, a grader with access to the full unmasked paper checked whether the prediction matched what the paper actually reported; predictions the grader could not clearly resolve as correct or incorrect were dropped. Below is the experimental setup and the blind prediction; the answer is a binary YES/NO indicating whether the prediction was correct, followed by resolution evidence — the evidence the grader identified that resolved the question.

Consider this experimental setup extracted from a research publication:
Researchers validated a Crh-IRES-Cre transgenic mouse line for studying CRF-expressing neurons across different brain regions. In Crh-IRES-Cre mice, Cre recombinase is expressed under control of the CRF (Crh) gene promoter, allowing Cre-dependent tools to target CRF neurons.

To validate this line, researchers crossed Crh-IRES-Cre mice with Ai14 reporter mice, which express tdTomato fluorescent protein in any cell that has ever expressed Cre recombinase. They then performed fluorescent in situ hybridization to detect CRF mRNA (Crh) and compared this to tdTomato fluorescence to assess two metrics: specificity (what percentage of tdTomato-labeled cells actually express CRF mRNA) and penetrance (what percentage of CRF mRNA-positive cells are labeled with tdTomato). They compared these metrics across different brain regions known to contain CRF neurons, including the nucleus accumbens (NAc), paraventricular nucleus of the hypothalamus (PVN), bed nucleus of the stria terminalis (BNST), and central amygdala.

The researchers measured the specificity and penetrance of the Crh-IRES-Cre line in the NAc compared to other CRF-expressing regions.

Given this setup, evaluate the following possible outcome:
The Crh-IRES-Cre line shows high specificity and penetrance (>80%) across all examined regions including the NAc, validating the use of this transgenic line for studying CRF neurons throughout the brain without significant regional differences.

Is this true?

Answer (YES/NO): NO